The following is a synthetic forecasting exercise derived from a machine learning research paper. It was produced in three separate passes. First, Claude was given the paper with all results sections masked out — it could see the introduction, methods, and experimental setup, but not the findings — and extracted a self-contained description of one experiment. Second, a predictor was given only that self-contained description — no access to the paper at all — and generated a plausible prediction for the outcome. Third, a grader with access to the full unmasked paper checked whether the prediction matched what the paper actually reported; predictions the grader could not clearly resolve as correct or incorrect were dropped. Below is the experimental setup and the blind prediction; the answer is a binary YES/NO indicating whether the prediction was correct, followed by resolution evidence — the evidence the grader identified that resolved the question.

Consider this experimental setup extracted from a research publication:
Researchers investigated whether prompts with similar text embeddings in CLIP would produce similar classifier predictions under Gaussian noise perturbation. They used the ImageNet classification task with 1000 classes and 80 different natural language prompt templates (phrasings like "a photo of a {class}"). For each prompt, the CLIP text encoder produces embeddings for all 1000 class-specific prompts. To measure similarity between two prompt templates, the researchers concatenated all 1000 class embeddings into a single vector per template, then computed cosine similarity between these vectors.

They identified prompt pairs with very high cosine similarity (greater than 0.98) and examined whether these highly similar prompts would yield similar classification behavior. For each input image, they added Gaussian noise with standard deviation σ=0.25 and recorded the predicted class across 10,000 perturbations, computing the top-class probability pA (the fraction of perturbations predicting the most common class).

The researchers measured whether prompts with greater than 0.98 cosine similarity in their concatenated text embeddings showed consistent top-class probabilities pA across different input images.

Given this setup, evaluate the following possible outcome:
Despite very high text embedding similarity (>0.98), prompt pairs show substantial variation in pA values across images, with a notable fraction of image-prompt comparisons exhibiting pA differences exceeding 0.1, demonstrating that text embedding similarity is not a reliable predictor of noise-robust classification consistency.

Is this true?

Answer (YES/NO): NO